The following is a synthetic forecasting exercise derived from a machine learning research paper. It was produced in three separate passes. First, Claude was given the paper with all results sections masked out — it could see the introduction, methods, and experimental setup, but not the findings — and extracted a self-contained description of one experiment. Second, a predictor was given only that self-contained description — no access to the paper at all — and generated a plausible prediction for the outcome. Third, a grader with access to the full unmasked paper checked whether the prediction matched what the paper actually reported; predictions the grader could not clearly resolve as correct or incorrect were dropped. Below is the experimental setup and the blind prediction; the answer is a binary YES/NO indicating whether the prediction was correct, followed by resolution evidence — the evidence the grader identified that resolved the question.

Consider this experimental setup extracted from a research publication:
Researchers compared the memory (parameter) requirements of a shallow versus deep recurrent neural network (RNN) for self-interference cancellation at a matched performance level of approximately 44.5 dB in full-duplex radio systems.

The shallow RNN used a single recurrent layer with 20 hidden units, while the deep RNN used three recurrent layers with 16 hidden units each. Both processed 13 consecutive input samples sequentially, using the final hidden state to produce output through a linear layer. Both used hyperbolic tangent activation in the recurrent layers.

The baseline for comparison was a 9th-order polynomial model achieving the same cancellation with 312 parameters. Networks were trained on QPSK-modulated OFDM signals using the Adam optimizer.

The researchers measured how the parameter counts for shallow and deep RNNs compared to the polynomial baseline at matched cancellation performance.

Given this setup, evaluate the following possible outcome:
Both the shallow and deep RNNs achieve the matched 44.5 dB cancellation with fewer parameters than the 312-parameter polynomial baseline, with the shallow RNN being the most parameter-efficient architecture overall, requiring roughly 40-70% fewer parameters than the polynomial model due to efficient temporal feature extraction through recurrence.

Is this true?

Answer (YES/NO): NO